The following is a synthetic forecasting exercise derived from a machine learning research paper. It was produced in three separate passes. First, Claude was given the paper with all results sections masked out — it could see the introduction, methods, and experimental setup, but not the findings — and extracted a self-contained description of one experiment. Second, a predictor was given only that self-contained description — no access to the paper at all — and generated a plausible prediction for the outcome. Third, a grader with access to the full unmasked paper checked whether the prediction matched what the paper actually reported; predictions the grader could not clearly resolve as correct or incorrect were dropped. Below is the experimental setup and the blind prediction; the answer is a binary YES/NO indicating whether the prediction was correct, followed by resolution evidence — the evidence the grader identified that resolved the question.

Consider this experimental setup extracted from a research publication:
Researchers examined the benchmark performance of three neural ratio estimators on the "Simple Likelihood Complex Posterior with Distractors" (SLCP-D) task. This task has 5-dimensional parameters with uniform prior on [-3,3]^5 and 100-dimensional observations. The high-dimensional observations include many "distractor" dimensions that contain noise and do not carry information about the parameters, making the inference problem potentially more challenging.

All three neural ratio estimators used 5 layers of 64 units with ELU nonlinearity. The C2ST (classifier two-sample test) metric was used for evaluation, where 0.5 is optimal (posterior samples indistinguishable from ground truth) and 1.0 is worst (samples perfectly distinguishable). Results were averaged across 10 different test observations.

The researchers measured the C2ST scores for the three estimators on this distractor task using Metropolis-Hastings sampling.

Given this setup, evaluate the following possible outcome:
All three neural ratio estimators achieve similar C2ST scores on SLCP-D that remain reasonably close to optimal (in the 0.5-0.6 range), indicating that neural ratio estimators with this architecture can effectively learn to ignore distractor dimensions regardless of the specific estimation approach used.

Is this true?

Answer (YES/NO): NO